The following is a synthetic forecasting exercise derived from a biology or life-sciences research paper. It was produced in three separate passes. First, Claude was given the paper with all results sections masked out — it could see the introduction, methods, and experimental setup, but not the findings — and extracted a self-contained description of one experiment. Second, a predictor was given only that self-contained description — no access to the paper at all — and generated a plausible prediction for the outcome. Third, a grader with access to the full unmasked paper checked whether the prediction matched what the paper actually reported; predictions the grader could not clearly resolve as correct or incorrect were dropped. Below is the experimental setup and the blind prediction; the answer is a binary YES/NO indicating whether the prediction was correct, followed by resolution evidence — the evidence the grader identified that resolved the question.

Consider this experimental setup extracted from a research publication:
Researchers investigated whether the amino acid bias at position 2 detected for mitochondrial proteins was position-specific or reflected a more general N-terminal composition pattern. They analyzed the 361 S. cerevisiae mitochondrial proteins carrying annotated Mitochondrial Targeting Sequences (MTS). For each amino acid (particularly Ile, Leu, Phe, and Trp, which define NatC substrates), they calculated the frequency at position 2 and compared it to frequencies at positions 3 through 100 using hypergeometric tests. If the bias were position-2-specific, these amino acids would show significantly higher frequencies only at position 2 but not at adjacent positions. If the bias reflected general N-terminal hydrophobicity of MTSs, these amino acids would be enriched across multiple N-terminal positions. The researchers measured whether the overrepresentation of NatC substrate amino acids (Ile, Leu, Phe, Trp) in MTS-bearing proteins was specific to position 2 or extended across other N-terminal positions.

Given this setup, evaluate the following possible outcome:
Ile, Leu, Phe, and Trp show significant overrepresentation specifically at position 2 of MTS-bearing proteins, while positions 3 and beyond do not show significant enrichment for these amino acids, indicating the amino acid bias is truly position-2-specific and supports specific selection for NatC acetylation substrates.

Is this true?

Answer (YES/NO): YES